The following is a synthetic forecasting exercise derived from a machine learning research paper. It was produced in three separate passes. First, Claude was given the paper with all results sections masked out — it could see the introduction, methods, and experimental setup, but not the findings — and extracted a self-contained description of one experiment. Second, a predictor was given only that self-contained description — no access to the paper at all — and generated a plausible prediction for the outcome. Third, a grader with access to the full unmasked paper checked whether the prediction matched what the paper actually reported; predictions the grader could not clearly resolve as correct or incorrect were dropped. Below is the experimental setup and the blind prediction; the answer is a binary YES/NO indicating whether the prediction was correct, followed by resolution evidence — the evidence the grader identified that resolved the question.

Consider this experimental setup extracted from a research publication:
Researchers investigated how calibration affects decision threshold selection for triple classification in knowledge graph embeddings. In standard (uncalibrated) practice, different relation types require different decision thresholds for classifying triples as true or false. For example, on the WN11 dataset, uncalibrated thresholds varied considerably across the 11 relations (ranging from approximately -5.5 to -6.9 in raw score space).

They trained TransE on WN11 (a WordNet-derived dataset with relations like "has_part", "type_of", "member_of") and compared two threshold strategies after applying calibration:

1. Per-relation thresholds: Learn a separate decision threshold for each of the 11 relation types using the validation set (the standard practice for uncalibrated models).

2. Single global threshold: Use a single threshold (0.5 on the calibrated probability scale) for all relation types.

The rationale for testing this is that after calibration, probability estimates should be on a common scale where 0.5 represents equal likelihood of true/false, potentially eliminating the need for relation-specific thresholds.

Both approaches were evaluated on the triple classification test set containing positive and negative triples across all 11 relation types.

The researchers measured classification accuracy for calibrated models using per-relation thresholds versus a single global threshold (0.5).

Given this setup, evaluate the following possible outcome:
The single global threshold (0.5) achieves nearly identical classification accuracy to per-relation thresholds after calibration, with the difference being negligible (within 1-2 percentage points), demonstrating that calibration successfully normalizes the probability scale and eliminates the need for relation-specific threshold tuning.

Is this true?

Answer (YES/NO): YES